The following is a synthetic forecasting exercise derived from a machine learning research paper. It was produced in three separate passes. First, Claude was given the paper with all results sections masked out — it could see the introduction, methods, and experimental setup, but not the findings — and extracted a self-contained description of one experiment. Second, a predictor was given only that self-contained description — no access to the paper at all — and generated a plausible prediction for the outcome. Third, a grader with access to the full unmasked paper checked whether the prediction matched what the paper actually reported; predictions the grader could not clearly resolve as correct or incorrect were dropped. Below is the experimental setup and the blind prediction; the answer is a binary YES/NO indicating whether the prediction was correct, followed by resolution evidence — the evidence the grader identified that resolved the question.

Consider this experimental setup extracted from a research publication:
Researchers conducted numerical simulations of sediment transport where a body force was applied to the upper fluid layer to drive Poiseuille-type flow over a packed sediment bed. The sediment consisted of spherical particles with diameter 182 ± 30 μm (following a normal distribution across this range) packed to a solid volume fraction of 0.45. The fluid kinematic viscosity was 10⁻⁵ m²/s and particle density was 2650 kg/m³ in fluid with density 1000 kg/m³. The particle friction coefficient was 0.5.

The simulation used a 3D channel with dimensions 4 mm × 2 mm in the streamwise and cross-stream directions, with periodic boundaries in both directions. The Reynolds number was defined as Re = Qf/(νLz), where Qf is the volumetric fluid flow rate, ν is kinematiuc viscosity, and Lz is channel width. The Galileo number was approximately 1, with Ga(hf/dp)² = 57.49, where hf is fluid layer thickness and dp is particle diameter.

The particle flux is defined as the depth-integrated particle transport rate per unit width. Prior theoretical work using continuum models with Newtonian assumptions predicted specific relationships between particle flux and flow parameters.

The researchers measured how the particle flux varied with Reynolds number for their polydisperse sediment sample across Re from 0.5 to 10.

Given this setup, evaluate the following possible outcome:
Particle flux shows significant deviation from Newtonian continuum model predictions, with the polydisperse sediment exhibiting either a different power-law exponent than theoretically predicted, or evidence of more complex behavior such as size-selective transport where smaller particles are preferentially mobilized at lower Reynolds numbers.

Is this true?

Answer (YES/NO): NO